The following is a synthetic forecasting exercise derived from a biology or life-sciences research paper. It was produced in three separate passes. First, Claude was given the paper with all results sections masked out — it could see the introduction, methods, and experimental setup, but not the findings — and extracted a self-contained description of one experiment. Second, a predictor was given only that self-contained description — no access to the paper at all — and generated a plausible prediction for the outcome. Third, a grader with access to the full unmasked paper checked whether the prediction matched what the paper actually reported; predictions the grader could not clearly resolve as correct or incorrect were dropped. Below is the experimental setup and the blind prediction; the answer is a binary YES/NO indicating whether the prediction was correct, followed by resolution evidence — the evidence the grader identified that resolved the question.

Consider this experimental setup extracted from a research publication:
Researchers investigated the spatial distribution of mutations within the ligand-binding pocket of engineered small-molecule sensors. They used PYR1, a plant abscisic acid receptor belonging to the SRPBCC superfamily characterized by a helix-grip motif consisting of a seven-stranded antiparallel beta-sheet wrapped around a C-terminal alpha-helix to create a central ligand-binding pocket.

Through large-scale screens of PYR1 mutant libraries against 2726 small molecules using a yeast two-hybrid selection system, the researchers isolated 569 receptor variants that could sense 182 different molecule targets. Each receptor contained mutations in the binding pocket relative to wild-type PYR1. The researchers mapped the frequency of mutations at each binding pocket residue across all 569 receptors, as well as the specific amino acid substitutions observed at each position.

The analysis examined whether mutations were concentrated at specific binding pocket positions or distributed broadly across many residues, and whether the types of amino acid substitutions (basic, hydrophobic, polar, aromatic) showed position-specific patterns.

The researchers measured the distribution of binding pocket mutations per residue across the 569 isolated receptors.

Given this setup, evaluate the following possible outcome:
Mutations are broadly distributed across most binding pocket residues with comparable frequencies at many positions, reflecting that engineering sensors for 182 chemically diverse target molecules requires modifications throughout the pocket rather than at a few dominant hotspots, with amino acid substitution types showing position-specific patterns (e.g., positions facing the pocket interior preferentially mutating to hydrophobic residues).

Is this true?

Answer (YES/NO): NO